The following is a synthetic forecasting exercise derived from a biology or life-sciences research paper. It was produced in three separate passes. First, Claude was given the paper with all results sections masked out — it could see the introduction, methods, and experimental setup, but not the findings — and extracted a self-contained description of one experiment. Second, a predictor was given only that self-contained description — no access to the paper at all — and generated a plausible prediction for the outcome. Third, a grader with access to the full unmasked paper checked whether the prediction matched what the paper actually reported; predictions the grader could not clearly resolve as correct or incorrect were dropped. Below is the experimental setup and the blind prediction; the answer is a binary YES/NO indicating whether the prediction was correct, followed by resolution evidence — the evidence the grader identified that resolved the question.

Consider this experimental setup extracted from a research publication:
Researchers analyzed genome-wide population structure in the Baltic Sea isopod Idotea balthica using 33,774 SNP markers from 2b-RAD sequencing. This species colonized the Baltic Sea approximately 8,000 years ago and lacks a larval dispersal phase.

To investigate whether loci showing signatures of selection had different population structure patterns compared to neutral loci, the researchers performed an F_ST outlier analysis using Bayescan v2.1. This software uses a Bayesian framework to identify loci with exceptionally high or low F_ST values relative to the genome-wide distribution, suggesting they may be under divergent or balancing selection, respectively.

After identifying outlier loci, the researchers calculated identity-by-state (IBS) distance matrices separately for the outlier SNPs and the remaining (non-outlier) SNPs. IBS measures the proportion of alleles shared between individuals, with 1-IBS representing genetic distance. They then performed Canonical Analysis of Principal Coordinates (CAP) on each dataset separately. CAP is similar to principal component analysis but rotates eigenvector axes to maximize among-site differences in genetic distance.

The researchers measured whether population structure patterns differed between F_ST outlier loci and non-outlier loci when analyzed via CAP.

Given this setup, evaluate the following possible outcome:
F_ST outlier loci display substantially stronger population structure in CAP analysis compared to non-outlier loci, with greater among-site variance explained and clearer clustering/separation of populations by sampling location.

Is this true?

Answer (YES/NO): NO